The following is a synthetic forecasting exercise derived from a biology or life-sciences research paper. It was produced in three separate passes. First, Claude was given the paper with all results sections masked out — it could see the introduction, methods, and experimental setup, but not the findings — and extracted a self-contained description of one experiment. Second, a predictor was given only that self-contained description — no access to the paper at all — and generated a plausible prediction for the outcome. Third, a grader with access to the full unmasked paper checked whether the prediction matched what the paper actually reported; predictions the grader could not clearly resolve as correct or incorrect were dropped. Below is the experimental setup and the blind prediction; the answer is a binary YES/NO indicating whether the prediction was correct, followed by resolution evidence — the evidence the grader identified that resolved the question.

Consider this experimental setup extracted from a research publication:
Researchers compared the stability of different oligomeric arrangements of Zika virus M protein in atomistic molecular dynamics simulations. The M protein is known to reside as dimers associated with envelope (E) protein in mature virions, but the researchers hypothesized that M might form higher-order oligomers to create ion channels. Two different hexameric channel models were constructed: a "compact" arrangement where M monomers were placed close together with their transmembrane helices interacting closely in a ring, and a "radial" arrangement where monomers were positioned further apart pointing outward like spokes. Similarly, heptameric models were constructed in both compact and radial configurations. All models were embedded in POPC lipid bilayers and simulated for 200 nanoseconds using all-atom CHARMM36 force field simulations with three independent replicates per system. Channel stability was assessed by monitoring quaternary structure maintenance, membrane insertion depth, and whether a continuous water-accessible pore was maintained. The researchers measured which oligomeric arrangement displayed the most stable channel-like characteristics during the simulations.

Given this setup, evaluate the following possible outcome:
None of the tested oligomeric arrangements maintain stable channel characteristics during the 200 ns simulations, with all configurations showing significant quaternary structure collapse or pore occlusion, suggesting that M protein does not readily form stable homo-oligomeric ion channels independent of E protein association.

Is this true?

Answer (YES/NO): NO